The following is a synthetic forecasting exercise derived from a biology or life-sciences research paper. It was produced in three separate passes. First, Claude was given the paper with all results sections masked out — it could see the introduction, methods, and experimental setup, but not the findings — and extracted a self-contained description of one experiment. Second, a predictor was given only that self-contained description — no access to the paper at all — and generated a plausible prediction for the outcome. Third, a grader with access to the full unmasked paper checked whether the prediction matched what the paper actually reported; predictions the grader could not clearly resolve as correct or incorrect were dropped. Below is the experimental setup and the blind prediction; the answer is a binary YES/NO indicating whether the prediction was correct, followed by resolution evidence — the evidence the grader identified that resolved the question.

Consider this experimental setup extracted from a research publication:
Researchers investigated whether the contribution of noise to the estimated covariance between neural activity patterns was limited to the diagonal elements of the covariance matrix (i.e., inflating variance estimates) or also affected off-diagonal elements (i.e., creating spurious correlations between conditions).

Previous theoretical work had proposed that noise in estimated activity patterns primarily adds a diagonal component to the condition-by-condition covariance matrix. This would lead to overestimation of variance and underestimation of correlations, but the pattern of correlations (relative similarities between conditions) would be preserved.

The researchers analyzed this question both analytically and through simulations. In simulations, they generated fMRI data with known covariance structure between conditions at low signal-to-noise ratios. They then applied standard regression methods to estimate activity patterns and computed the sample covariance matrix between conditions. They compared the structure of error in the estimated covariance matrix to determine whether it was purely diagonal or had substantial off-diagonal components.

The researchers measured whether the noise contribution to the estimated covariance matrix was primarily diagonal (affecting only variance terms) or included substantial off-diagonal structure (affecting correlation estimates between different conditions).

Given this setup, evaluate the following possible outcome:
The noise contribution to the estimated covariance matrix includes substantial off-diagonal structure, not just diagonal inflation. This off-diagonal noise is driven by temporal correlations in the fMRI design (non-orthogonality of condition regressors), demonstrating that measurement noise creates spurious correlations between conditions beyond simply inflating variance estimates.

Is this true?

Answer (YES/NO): YES